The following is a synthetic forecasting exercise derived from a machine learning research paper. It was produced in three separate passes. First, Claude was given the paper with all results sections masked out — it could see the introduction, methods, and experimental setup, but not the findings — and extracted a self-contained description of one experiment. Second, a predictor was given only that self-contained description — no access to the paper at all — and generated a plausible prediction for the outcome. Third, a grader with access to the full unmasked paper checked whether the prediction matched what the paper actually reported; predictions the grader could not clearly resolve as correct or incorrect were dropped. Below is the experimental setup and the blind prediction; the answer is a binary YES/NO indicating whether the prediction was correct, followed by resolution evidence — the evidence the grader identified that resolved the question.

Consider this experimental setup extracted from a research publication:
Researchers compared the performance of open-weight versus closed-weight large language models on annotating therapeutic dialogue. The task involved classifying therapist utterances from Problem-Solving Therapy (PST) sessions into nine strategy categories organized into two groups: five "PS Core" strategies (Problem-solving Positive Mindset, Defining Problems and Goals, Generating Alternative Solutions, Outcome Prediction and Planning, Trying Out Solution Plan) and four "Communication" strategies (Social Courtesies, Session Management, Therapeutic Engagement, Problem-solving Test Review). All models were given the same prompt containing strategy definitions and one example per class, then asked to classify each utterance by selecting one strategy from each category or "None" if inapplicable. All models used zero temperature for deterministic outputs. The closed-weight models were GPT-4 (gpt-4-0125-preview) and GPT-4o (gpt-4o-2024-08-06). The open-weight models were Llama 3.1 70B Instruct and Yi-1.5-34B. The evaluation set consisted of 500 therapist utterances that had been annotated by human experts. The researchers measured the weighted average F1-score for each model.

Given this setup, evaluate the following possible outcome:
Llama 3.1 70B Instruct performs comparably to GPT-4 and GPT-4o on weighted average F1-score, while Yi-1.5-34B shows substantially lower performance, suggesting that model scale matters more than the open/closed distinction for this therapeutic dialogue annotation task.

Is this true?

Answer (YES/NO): NO